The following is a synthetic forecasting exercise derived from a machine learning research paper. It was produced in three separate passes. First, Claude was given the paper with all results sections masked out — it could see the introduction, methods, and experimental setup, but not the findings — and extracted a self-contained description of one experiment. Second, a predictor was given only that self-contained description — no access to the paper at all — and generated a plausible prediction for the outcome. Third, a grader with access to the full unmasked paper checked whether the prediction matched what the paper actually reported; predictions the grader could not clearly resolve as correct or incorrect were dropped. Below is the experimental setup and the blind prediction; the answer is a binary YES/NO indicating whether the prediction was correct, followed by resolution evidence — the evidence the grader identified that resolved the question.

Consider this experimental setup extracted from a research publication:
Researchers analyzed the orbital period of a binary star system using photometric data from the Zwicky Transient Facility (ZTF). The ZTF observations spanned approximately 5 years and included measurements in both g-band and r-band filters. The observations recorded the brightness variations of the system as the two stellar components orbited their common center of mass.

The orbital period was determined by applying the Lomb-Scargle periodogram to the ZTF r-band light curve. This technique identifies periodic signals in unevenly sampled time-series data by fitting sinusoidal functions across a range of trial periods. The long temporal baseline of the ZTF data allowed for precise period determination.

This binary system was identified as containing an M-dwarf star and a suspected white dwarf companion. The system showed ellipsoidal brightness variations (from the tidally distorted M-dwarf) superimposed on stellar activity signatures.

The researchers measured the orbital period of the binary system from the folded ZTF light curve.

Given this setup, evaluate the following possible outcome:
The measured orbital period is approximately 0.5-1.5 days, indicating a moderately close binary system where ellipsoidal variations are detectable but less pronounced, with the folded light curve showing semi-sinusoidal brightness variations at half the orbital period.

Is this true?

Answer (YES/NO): NO